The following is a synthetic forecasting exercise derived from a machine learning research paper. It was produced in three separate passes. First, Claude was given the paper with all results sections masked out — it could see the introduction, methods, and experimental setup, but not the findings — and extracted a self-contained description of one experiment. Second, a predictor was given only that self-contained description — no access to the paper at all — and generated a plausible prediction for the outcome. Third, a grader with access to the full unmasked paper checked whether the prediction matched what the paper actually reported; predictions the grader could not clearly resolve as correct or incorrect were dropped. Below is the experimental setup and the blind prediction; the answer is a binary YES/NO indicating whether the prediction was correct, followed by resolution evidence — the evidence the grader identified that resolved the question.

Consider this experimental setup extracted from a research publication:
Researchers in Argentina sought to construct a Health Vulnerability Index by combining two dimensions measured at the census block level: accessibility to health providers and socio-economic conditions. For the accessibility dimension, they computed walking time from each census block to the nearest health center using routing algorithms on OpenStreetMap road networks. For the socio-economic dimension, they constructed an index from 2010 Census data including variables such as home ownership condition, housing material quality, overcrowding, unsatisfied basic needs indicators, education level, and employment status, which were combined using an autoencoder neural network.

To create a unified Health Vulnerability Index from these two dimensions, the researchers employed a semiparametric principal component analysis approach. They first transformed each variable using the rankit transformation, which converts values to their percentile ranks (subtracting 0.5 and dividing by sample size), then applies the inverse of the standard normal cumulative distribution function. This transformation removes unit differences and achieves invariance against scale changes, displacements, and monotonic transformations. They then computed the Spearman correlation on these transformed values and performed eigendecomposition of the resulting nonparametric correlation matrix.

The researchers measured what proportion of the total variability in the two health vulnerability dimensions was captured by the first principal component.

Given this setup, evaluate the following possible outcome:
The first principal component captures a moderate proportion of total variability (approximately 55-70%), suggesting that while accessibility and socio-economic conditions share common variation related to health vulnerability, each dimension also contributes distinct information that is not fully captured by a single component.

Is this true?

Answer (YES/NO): NO